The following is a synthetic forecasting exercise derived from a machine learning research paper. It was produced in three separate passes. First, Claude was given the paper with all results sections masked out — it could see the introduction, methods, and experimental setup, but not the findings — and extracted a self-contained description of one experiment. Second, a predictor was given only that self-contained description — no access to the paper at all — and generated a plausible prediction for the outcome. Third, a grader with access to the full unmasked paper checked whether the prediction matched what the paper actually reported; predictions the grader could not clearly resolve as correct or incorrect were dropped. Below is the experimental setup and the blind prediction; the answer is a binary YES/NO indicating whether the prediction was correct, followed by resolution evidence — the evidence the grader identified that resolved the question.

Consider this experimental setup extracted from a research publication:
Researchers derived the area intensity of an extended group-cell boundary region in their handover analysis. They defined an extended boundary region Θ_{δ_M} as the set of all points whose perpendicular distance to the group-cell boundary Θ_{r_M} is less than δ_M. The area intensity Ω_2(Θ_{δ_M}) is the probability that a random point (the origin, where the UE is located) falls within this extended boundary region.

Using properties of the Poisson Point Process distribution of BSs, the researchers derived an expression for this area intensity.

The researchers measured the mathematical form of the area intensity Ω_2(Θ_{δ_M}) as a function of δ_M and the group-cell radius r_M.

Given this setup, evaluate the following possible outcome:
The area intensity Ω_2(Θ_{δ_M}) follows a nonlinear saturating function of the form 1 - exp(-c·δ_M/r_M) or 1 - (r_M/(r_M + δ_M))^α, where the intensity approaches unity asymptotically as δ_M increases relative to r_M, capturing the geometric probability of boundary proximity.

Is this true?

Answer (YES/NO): NO